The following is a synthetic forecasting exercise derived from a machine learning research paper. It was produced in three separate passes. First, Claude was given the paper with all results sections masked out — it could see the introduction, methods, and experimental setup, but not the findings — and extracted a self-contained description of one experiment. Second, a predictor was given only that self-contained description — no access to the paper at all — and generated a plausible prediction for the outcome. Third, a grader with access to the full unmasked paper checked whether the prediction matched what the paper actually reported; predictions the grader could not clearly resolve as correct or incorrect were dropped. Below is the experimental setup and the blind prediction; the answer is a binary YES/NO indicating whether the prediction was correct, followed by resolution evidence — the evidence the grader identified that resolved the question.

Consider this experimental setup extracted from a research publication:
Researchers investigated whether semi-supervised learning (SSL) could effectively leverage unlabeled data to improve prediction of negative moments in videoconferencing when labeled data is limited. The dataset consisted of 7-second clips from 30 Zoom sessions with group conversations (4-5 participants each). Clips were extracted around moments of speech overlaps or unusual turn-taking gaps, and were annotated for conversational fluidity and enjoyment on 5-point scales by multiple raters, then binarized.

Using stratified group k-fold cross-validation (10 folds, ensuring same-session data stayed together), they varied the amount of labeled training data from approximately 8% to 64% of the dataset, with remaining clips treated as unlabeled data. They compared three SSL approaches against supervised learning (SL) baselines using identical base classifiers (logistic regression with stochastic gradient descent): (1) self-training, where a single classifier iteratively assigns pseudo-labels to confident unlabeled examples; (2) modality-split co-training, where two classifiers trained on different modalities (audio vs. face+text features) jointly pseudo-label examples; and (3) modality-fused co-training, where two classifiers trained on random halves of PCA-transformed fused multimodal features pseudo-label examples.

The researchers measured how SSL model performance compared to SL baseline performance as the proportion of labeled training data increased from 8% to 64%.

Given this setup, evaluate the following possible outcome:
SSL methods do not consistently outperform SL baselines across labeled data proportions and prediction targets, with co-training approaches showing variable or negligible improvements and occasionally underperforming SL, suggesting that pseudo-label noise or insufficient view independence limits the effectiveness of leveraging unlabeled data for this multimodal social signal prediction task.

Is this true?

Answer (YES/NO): NO